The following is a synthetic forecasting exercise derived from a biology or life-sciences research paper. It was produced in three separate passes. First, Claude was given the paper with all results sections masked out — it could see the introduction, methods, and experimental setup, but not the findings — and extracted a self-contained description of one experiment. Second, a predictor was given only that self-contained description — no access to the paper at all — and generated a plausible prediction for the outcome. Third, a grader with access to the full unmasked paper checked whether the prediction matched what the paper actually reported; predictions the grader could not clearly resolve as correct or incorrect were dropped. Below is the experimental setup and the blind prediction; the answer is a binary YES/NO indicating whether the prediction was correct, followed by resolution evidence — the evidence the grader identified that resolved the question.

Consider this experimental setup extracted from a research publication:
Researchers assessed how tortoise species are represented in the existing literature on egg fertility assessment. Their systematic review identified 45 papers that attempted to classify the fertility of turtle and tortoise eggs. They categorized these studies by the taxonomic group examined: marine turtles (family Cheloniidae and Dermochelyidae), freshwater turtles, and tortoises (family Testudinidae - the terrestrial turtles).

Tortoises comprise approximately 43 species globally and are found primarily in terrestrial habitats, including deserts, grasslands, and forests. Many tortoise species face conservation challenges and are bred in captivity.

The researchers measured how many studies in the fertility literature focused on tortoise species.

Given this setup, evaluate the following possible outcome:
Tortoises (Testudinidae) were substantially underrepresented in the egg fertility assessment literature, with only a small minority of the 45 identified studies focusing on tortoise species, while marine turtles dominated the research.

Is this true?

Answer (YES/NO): YES